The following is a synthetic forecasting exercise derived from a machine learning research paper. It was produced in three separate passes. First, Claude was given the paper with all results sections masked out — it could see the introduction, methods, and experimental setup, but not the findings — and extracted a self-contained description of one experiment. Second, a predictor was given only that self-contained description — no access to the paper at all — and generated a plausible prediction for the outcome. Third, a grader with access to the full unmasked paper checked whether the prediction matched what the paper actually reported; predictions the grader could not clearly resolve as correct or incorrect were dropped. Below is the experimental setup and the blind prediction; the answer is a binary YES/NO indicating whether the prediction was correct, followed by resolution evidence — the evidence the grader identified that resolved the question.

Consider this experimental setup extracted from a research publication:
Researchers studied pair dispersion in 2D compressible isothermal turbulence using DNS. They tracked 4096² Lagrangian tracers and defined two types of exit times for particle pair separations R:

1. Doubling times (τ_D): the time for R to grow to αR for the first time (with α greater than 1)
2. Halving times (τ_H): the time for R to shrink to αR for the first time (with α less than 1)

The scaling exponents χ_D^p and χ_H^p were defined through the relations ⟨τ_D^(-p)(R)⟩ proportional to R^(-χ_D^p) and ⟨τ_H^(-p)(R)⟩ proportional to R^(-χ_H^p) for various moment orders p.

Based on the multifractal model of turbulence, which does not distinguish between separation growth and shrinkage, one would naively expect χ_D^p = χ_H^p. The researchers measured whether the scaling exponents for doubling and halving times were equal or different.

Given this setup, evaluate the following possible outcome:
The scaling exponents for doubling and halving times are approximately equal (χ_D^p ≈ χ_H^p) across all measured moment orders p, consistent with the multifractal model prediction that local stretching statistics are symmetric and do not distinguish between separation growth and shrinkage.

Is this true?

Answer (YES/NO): NO